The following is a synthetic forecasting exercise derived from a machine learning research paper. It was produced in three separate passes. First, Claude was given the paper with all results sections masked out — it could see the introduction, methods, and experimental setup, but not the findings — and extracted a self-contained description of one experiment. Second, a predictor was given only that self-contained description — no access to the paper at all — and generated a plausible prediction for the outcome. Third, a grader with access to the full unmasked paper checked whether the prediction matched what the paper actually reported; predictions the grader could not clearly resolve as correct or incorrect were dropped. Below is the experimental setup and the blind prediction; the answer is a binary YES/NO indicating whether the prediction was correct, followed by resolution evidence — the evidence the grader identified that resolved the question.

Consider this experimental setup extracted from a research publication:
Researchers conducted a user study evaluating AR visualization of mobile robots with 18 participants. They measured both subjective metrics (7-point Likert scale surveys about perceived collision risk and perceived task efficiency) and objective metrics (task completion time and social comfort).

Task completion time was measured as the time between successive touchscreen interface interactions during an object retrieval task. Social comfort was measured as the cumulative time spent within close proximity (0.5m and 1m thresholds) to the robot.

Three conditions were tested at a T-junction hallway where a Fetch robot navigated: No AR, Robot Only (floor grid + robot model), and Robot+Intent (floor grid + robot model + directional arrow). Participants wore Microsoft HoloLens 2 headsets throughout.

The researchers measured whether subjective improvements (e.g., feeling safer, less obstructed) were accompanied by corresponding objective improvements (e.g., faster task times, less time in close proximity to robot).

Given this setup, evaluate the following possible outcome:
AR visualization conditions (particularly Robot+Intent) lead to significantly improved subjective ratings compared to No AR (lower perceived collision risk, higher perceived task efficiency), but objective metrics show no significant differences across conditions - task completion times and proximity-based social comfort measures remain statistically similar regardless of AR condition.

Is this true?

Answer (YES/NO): YES